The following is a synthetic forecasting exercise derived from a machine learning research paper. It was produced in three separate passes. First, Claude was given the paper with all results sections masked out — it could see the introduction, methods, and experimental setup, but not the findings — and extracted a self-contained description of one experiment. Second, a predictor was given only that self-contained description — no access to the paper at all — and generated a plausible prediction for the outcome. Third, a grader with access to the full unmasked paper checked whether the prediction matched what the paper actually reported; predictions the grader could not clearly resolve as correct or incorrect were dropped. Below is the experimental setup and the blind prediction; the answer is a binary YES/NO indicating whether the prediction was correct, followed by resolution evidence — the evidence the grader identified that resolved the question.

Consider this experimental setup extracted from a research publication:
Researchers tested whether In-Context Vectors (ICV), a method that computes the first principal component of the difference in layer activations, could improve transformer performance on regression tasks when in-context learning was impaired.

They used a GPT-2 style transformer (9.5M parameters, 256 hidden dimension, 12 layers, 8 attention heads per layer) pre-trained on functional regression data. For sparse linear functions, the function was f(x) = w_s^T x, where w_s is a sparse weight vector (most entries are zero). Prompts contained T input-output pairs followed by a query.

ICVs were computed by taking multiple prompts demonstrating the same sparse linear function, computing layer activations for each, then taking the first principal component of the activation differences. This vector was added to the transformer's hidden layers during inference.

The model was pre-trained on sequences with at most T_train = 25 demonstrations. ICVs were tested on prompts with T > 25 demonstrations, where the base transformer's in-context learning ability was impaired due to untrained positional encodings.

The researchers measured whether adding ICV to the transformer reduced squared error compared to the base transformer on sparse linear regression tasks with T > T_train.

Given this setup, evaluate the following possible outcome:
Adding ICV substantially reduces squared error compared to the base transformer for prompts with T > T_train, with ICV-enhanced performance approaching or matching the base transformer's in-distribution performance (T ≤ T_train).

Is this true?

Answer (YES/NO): NO